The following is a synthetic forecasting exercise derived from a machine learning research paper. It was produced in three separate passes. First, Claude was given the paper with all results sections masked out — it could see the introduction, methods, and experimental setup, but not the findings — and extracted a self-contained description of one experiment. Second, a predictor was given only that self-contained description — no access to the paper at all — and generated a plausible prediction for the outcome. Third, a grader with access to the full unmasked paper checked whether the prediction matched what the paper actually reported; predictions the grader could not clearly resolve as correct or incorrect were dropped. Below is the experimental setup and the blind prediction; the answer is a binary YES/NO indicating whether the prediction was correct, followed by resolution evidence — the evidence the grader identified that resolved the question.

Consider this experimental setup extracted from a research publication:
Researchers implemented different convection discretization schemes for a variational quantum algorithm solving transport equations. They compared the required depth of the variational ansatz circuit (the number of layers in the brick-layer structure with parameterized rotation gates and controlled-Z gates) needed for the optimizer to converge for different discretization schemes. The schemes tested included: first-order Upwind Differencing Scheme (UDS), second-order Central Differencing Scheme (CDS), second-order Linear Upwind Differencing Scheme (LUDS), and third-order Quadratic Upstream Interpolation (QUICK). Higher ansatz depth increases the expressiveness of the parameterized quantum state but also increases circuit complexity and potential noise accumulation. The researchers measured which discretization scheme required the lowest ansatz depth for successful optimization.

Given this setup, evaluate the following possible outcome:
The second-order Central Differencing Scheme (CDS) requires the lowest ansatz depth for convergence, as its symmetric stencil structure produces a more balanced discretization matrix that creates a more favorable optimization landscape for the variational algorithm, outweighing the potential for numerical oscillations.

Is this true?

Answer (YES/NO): NO